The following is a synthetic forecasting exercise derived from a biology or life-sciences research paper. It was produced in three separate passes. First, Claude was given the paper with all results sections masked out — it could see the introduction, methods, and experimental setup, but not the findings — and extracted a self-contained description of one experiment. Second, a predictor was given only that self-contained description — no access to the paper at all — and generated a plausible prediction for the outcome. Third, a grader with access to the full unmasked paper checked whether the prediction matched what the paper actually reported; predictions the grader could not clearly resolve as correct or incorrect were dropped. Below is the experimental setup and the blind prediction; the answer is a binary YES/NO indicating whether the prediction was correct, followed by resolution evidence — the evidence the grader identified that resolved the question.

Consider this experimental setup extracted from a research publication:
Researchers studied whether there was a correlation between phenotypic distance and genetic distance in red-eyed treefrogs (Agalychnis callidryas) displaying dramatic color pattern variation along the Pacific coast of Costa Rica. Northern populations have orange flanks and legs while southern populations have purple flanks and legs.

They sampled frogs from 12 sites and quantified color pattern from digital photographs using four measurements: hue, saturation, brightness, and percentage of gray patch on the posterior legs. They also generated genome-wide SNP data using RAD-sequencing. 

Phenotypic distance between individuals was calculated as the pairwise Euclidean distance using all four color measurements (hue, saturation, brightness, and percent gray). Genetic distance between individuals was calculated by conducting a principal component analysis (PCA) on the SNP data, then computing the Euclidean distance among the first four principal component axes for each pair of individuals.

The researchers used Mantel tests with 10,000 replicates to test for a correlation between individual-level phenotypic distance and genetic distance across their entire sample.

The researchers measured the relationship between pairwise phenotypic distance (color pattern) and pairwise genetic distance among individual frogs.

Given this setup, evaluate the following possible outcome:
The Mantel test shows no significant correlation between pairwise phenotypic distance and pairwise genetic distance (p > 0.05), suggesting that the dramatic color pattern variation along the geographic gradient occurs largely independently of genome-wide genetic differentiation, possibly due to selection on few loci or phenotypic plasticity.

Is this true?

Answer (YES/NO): YES